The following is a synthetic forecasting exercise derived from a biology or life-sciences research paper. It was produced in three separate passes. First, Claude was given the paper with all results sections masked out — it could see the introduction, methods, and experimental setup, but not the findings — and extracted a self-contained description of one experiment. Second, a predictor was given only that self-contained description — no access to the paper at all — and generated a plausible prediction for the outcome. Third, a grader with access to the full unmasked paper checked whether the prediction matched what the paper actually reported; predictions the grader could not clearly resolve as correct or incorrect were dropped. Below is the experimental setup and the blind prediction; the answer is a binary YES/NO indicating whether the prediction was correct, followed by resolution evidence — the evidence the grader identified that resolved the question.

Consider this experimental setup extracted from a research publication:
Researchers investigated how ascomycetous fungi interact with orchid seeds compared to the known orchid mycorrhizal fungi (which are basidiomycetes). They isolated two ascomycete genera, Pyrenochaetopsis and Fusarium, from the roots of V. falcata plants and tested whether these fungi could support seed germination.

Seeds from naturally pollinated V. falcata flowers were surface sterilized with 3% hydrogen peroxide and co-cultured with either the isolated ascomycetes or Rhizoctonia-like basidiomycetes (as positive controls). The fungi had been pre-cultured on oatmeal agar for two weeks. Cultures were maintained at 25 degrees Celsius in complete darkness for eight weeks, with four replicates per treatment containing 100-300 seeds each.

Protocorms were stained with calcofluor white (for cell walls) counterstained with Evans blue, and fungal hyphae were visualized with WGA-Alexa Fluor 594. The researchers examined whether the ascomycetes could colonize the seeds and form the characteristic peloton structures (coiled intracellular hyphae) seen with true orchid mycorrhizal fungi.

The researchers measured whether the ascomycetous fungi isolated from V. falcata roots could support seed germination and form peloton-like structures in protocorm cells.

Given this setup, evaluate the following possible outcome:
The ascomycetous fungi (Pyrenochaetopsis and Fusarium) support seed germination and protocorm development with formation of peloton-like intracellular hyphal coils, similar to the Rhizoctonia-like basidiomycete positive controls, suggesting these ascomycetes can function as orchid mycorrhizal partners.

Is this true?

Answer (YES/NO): NO